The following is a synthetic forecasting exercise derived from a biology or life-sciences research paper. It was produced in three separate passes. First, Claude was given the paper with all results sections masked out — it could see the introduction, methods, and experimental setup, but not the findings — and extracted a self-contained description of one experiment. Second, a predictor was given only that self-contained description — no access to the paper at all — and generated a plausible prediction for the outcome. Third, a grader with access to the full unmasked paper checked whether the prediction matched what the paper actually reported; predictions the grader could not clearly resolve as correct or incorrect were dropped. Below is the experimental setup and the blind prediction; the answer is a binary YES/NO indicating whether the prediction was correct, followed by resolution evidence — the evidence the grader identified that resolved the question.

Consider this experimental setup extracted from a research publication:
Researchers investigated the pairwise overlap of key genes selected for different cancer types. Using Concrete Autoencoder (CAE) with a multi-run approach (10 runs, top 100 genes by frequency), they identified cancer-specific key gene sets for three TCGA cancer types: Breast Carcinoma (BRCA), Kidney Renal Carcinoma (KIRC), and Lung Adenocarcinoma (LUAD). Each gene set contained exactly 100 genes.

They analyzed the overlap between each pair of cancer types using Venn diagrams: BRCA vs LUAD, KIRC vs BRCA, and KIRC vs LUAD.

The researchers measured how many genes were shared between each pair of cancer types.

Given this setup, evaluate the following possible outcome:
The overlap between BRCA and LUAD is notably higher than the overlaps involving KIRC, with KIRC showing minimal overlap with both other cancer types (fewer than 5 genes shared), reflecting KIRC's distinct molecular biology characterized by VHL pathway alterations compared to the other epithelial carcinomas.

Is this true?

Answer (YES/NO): YES